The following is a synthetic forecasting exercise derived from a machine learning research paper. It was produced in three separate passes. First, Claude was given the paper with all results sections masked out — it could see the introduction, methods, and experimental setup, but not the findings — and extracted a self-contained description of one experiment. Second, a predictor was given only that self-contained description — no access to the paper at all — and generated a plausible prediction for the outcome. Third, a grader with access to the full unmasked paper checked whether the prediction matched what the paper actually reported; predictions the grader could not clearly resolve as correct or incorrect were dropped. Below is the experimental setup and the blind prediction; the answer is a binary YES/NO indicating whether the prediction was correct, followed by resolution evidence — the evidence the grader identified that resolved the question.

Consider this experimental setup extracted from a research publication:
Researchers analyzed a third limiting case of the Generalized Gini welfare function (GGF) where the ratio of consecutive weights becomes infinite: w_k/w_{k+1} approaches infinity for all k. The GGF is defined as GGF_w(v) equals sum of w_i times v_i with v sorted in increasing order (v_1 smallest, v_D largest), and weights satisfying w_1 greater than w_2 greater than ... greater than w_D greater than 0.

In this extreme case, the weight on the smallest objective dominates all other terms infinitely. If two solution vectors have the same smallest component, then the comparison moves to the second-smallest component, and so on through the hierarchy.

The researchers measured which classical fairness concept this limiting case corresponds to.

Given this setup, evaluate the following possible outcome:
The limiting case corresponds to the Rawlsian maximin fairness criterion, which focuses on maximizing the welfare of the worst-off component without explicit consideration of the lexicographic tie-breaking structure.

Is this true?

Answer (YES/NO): NO